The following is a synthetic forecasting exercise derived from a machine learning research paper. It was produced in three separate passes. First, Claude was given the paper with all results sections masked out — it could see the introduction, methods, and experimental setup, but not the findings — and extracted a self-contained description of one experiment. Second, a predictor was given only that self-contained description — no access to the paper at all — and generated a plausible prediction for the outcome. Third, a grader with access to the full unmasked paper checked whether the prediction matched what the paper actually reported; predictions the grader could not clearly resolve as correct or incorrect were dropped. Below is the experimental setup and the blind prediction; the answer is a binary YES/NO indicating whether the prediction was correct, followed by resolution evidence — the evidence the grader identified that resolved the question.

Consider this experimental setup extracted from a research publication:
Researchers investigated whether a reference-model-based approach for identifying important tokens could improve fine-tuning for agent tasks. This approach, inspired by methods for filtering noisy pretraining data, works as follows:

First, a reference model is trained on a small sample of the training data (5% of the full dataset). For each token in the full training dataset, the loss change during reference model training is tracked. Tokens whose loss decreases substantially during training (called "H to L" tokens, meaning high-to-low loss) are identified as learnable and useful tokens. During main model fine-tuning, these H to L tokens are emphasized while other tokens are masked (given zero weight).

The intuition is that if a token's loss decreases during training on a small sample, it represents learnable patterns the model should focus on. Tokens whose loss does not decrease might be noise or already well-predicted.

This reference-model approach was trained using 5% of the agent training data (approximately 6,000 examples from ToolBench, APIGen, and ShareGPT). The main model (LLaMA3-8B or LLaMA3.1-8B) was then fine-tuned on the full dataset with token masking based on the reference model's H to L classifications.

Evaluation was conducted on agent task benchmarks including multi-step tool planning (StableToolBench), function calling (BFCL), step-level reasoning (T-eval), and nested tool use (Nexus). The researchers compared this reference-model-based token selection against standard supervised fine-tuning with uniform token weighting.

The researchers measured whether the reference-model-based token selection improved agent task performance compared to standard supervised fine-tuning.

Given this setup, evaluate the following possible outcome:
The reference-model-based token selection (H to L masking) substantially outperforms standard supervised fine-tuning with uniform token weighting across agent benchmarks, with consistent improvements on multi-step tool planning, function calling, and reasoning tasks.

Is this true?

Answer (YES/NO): NO